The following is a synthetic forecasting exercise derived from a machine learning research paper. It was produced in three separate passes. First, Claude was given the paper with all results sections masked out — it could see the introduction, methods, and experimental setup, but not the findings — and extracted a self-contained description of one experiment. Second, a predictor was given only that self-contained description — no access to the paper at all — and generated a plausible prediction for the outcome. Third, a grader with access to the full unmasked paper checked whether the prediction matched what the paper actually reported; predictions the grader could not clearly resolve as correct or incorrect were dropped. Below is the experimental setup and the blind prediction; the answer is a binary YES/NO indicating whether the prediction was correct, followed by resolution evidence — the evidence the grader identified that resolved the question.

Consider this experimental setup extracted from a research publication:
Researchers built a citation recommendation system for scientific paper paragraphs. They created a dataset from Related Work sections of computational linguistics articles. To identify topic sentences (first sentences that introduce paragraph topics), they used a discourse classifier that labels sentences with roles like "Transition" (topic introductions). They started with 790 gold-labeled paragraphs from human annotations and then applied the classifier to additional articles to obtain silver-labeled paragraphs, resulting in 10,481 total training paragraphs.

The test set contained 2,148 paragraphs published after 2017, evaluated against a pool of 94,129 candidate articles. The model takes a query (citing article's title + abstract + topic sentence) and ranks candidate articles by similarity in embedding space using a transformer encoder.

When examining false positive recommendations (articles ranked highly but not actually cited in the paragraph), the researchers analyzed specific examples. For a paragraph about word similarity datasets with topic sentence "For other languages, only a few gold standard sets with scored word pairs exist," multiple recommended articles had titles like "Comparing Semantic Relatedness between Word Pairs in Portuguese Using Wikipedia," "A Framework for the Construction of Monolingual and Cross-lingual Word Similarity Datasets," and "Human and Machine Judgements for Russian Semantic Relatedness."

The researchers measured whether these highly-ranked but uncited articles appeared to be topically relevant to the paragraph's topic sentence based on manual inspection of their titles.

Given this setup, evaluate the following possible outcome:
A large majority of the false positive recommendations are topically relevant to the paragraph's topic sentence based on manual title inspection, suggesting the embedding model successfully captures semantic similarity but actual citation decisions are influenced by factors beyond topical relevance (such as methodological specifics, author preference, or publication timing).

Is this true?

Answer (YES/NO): NO